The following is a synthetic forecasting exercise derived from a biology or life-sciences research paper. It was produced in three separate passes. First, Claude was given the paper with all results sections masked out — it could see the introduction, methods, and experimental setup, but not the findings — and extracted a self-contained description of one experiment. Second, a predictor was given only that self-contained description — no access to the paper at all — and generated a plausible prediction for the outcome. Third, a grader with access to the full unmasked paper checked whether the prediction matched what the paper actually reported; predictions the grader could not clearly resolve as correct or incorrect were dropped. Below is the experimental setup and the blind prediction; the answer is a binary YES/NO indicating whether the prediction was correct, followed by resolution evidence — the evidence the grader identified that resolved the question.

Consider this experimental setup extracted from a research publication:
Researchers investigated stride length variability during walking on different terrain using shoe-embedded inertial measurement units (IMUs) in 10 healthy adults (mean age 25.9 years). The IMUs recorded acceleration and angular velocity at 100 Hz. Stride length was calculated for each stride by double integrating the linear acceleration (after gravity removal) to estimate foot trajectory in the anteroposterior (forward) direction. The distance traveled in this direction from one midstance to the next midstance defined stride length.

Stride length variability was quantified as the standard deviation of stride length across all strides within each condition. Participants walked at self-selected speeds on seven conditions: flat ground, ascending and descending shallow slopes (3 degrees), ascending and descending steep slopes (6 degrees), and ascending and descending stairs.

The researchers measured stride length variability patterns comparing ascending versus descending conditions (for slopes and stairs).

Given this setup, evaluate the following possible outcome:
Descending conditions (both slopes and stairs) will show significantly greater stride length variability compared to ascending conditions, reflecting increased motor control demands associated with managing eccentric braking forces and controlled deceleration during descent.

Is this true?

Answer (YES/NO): NO